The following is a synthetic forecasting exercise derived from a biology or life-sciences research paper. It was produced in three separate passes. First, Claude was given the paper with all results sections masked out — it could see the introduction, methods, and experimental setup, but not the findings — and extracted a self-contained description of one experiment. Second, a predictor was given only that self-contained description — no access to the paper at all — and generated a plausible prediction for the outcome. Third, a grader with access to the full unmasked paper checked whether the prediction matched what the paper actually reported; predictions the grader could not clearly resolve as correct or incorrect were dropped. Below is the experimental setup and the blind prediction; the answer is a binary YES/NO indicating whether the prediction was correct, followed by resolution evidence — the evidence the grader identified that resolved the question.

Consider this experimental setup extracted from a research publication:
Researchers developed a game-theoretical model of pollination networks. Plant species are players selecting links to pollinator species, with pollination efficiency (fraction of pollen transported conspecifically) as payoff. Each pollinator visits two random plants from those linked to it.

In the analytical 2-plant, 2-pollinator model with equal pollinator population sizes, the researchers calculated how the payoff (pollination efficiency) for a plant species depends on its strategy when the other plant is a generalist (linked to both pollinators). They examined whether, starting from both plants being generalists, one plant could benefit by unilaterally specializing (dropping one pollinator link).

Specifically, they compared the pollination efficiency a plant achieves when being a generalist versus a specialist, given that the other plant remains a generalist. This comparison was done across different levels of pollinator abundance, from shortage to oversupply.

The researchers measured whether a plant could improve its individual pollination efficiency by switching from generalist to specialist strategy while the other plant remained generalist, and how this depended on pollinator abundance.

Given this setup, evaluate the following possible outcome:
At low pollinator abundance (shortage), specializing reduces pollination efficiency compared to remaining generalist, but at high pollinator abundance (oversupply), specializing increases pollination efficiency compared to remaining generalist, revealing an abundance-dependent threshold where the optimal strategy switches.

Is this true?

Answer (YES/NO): YES